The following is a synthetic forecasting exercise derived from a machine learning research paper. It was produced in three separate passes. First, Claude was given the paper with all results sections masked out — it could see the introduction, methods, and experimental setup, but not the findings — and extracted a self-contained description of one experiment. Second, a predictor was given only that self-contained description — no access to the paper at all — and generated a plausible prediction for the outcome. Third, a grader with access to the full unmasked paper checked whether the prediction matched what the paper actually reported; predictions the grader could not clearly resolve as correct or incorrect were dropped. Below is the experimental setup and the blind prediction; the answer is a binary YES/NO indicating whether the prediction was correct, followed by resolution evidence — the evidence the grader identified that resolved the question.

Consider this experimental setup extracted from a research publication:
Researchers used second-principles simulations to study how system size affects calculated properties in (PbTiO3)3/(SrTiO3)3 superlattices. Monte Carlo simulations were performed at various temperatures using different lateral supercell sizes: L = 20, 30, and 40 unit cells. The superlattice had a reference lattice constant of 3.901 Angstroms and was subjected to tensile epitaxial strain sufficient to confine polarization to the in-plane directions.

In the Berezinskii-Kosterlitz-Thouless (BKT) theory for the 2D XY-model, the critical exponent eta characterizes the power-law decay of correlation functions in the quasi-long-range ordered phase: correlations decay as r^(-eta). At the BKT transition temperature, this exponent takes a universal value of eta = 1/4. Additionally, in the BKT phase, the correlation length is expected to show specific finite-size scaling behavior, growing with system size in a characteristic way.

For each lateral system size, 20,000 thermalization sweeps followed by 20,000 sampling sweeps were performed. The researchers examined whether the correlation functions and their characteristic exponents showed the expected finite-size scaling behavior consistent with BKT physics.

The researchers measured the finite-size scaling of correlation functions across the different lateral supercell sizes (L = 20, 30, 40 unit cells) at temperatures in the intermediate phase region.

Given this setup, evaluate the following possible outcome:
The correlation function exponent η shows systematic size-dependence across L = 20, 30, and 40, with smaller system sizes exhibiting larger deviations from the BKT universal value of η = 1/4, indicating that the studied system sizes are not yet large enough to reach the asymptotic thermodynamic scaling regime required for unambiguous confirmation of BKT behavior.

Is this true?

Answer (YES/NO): NO